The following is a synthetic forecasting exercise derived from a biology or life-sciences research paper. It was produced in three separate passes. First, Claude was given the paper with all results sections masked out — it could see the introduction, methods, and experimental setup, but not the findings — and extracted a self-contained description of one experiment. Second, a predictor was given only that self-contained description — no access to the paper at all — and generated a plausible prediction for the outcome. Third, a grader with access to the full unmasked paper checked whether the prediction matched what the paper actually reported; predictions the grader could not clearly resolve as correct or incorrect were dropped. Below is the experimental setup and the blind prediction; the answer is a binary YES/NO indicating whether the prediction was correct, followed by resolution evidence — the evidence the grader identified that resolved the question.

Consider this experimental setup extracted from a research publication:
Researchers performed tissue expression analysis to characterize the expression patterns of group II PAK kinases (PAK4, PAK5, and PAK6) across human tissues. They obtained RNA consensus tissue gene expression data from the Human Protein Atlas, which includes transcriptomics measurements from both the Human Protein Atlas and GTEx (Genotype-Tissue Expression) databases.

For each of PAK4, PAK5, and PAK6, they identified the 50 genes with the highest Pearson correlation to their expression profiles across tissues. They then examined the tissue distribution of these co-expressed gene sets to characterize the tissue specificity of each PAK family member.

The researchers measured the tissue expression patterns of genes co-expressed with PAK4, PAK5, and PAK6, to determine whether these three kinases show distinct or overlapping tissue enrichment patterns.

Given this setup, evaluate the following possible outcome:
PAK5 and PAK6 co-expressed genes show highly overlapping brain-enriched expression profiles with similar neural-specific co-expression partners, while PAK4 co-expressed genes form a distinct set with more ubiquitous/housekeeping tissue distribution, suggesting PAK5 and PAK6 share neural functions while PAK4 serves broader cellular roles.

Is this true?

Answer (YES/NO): YES